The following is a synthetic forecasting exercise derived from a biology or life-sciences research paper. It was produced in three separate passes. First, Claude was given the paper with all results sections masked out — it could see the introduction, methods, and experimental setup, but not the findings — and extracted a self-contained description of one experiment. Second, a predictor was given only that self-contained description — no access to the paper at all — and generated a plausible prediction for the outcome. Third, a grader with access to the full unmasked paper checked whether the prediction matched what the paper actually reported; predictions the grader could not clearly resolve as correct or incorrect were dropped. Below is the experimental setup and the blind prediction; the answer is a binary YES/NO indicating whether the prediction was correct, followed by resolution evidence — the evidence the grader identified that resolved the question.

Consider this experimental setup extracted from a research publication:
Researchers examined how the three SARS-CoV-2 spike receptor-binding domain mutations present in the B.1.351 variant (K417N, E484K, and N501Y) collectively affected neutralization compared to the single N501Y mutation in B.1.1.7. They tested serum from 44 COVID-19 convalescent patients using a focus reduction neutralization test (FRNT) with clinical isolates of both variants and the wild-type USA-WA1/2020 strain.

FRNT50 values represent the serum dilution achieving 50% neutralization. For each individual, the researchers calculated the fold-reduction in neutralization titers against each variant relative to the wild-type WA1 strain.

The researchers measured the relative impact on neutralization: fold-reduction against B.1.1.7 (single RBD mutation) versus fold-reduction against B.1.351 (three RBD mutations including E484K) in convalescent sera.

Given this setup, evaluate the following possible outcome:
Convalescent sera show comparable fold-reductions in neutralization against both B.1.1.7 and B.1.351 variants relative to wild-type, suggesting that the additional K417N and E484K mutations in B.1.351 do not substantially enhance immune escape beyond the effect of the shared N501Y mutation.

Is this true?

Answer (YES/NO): YES